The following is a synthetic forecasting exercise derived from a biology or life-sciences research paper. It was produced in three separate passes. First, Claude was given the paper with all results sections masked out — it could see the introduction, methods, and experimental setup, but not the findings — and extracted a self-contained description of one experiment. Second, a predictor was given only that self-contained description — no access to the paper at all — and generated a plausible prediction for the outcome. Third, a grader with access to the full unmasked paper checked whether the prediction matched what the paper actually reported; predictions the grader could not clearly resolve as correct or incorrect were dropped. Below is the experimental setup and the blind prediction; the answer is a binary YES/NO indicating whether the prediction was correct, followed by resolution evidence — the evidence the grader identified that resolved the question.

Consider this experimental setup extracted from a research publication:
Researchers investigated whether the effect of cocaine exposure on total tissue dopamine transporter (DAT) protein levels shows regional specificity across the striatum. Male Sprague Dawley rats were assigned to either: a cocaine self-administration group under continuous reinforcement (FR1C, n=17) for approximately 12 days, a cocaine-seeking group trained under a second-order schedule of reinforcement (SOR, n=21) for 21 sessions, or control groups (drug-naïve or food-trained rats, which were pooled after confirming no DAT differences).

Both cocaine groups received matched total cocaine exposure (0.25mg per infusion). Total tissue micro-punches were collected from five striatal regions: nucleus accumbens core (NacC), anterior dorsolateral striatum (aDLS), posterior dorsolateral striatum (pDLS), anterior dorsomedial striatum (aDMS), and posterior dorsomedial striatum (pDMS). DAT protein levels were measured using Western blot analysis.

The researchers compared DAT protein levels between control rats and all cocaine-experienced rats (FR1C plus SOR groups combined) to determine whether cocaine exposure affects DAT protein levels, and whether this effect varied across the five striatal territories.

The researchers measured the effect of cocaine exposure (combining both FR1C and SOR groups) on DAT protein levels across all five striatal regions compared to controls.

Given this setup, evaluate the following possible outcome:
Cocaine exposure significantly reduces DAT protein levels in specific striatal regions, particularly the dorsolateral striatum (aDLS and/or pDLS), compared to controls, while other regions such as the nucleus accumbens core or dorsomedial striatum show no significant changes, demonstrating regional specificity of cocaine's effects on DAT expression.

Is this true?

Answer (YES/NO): NO